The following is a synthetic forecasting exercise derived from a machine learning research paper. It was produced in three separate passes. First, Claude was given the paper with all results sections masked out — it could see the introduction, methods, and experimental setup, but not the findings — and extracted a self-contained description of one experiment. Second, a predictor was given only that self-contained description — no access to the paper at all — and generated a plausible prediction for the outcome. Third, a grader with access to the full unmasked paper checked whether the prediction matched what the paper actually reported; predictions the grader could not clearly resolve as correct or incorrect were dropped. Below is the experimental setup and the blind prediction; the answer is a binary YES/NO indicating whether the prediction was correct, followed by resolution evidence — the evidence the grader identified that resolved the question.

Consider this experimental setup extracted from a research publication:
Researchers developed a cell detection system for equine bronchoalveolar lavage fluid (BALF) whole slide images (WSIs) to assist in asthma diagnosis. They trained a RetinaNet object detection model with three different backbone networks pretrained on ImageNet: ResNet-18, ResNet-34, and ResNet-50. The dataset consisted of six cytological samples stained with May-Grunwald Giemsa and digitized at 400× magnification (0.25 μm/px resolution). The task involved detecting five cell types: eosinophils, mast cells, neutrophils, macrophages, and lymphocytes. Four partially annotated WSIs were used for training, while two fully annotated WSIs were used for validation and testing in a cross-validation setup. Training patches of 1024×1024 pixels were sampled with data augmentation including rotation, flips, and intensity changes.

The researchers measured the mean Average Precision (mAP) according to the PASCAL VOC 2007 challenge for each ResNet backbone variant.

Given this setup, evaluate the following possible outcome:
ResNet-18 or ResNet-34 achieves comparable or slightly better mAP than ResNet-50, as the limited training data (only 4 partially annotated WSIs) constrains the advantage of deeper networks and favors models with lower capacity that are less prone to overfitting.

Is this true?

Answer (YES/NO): YES